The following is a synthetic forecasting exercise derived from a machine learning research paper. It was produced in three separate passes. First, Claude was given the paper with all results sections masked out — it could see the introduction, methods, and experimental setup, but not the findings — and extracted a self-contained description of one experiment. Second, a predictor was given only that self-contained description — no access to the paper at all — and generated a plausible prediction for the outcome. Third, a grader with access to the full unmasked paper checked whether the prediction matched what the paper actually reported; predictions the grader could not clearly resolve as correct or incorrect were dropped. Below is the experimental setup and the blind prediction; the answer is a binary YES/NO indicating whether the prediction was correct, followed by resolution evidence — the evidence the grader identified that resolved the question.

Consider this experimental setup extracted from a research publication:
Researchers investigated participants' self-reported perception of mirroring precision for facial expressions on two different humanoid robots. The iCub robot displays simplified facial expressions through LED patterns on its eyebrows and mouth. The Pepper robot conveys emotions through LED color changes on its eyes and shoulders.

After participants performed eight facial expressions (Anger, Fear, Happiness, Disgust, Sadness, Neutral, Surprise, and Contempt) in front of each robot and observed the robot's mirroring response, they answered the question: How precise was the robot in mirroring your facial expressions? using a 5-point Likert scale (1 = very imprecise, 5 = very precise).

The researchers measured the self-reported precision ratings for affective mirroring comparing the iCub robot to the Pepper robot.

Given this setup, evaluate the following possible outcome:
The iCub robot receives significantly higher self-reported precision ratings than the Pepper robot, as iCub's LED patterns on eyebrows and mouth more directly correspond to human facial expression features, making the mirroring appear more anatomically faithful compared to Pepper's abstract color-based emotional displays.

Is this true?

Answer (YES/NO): NO